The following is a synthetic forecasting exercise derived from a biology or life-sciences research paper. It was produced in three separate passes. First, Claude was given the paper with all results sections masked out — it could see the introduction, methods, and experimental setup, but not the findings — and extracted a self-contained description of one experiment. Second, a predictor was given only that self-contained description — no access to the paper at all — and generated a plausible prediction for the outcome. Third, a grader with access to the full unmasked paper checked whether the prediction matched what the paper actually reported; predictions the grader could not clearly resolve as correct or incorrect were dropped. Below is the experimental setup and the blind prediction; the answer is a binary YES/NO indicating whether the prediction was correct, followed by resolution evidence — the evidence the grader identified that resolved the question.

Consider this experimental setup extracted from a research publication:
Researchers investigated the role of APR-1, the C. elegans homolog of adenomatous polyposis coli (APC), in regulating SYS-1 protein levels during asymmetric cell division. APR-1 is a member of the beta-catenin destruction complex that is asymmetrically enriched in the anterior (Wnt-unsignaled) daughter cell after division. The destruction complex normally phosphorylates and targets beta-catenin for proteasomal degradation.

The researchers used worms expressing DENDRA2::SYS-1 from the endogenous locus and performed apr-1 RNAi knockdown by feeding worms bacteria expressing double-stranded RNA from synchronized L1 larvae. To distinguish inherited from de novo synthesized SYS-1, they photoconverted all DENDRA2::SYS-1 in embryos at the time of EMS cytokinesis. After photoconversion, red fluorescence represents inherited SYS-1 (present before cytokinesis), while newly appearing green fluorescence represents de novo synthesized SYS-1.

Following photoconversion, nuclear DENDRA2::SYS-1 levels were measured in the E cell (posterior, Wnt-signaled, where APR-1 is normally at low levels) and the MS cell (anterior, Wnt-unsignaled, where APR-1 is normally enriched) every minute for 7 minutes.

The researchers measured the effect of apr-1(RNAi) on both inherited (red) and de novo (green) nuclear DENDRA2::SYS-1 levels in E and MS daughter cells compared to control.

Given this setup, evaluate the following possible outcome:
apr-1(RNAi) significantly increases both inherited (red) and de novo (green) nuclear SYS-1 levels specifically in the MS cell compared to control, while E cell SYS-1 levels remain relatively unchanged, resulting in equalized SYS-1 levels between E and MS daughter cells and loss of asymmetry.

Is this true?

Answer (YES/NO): NO